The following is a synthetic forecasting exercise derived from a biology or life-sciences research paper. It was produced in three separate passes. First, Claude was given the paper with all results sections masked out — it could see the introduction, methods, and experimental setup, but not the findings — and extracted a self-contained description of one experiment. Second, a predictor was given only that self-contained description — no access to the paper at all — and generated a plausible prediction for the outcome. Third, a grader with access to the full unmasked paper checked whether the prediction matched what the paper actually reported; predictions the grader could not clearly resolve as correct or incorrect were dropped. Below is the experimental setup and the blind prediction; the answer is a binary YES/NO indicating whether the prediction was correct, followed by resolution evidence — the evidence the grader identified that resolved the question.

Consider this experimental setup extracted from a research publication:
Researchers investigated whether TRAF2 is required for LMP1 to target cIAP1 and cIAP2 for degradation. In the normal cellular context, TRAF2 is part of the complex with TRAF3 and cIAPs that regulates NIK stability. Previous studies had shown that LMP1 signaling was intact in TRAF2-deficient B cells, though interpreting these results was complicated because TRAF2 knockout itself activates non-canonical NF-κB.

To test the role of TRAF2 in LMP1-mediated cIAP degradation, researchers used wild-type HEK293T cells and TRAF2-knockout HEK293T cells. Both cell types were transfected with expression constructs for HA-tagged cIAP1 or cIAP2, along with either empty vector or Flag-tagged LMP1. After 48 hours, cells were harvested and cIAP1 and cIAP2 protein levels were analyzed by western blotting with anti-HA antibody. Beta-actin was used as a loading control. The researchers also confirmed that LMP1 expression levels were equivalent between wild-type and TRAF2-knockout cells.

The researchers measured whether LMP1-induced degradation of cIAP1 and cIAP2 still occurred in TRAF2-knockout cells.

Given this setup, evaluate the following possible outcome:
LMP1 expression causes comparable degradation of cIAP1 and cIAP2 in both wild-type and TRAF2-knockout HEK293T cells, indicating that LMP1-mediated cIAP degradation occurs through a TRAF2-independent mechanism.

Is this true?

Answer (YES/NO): YES